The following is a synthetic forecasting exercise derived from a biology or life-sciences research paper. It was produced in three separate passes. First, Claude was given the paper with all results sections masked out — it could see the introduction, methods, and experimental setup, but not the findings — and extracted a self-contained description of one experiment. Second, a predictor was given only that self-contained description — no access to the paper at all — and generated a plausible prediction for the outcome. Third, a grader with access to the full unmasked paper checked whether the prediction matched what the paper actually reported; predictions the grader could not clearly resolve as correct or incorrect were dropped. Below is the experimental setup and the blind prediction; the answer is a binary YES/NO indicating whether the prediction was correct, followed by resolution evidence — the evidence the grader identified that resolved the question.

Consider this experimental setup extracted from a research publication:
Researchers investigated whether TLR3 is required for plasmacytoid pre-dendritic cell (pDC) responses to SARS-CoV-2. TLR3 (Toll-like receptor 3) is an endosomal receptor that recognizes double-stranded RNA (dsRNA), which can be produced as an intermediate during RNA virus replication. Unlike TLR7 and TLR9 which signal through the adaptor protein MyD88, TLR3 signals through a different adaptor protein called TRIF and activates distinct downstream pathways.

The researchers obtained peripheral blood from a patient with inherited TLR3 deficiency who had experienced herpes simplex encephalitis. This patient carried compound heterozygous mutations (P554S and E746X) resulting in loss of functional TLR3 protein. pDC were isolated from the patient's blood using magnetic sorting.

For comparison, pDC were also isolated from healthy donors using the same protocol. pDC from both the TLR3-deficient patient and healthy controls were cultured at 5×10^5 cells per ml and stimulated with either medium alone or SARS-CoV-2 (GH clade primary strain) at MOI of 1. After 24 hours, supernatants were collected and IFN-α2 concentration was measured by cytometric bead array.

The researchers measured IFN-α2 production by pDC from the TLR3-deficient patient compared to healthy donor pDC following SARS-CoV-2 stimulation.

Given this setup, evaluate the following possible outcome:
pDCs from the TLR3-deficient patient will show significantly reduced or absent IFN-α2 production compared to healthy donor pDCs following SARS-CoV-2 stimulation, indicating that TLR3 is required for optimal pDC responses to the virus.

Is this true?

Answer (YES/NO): NO